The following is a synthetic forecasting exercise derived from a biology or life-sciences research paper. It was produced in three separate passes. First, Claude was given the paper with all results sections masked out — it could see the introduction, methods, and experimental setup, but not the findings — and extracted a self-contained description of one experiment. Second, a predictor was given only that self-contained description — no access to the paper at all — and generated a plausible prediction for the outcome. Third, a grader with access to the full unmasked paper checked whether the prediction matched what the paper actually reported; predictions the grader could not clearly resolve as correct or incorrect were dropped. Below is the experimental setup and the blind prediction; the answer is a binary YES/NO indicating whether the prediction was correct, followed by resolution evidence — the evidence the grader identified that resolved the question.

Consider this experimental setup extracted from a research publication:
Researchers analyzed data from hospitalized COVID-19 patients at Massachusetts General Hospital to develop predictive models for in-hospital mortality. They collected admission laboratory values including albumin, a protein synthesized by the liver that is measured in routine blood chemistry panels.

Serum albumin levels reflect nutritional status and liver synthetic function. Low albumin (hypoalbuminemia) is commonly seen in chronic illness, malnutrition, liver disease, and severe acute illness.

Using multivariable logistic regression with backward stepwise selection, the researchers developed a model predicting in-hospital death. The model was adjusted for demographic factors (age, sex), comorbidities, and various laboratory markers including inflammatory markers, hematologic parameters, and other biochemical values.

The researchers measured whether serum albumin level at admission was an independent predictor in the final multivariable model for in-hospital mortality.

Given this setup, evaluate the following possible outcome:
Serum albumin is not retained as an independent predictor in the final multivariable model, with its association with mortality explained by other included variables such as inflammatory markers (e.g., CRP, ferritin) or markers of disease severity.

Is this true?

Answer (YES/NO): NO